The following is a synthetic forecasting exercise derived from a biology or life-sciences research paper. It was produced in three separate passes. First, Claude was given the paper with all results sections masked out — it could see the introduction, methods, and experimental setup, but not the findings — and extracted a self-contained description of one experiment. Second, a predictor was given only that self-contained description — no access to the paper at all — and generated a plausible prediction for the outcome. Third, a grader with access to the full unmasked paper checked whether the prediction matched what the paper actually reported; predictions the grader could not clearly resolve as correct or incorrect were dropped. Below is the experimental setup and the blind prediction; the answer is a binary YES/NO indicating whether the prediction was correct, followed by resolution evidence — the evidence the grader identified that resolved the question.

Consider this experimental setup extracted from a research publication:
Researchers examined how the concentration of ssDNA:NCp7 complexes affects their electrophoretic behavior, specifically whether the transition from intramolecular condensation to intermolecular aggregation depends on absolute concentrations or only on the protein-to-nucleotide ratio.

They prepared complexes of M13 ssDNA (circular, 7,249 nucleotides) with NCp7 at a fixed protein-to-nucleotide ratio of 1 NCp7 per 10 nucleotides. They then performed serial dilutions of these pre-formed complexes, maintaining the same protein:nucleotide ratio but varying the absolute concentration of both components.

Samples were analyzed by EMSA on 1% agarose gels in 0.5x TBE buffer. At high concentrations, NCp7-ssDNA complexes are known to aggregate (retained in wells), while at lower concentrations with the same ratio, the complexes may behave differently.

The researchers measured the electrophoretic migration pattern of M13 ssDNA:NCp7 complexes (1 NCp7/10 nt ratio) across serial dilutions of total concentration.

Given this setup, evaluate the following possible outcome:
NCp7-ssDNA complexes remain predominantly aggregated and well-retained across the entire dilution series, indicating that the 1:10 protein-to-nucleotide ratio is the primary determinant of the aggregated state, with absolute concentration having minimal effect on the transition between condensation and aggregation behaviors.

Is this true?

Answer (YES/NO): NO